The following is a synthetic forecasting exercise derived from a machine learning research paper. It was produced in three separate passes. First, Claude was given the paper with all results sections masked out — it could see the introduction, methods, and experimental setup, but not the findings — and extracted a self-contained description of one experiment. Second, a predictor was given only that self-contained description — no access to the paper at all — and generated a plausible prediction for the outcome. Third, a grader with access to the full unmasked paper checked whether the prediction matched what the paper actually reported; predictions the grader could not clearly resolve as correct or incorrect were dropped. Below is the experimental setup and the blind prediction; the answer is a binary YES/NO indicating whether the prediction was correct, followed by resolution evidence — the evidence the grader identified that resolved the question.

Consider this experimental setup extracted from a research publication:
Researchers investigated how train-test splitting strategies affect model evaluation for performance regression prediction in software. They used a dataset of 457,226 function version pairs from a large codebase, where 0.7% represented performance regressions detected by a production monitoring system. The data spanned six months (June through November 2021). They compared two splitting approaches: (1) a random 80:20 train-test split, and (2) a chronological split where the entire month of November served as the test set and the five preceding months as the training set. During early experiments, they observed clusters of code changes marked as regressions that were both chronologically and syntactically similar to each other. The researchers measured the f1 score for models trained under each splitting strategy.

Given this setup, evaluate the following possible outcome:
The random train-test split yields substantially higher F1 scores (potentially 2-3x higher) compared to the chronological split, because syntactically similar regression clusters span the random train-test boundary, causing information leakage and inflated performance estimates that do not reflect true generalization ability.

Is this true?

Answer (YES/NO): YES